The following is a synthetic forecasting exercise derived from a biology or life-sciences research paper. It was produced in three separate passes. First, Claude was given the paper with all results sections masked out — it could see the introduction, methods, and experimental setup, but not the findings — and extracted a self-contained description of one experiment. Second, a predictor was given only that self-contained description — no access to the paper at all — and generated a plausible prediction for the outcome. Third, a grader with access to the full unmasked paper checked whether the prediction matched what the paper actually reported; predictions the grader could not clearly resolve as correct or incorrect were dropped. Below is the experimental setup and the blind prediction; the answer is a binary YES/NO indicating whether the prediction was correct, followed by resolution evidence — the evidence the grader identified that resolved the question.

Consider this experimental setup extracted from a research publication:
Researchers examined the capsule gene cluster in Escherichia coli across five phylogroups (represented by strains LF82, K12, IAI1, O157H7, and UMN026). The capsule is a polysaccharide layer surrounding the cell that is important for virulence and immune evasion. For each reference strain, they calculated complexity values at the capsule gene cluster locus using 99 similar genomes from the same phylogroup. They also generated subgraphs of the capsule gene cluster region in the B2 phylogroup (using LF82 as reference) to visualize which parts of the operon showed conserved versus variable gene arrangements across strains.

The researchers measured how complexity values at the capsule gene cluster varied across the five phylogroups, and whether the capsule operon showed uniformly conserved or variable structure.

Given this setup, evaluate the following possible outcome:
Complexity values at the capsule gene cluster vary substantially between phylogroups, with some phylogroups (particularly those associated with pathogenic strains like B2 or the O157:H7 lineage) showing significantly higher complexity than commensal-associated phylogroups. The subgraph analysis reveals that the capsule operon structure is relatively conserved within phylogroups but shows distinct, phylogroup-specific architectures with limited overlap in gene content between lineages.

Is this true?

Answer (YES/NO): NO